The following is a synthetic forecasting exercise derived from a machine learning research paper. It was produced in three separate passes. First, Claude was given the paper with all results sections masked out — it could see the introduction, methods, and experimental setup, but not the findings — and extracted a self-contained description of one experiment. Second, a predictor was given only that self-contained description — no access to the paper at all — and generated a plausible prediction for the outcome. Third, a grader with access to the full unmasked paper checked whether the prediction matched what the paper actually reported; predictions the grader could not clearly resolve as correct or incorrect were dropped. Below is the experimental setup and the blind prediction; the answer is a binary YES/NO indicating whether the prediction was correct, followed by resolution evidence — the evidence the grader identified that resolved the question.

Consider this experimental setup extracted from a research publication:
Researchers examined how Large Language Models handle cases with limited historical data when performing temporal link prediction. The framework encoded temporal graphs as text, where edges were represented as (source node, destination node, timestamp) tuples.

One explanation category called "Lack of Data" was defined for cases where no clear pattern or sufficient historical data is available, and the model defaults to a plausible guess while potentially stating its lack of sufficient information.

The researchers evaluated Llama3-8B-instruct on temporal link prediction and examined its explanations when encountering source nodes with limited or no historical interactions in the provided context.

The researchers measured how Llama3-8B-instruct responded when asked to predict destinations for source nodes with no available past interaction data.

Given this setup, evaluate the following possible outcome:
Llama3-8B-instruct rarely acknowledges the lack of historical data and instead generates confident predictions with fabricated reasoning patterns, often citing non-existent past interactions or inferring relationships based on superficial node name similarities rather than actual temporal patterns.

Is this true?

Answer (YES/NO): NO